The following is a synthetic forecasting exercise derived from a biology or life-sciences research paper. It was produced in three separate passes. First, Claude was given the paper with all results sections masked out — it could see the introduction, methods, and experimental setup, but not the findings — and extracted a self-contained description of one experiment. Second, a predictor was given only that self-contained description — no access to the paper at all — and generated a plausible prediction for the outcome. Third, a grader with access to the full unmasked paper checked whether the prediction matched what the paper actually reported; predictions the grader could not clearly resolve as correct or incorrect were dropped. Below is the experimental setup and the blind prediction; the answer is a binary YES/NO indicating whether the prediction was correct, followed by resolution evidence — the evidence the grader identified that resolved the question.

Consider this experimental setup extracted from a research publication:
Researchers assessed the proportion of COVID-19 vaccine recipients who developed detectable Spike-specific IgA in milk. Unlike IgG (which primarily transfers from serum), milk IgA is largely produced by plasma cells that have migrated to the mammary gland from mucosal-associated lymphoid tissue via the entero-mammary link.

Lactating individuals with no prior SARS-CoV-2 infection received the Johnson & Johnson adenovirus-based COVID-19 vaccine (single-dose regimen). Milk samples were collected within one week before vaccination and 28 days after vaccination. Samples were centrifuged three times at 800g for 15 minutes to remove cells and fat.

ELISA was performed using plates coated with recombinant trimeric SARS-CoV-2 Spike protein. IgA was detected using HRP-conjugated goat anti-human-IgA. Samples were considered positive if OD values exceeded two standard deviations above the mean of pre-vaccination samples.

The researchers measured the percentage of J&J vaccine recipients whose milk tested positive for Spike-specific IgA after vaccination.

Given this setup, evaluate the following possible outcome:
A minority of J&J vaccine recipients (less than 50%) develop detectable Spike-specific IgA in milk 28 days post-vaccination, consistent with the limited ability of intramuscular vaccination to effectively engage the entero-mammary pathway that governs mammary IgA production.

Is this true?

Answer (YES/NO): YES